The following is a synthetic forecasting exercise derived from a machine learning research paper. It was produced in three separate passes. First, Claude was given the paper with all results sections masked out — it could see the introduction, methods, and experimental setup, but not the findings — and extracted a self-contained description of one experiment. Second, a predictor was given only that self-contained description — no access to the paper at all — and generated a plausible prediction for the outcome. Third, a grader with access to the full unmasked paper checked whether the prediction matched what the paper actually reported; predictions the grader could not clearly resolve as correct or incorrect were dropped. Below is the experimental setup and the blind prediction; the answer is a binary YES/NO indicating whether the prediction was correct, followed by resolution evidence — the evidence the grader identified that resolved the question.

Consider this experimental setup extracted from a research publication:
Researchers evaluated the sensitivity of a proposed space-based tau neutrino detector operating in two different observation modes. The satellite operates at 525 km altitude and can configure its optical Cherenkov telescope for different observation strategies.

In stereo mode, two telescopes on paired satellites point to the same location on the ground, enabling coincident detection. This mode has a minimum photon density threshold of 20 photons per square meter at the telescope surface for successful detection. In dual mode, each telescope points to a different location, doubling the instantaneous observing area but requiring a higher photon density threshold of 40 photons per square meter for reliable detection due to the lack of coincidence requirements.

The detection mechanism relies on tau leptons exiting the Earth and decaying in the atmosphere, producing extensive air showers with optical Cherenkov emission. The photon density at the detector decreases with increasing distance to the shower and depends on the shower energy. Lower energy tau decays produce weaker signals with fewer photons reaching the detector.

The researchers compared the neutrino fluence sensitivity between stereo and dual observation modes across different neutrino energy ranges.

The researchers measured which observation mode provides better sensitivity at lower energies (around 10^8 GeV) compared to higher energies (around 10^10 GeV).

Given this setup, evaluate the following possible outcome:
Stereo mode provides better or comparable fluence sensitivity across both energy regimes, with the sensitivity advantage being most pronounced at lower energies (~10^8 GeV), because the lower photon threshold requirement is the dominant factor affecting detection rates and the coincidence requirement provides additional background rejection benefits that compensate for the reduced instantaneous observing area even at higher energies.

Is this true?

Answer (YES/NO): YES